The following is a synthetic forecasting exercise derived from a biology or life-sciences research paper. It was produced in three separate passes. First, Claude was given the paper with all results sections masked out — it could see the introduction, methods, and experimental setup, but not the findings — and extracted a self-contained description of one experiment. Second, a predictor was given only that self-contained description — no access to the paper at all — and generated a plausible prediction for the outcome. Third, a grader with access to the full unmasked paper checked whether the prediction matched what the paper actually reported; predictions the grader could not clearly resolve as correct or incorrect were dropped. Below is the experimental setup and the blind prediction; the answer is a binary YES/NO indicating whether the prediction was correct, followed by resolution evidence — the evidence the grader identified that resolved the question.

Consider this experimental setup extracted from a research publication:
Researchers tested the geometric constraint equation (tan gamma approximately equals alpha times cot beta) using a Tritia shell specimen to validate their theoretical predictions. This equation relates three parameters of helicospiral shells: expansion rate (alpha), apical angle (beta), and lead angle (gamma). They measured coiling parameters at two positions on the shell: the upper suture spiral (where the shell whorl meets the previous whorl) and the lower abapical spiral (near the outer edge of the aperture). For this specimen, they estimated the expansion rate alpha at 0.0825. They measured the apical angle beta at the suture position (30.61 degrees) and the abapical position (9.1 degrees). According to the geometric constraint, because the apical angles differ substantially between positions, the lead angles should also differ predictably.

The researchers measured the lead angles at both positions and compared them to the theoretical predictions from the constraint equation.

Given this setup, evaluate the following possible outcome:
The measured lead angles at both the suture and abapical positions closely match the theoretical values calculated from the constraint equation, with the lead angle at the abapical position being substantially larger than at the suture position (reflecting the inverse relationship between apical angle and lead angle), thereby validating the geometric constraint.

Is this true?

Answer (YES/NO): YES